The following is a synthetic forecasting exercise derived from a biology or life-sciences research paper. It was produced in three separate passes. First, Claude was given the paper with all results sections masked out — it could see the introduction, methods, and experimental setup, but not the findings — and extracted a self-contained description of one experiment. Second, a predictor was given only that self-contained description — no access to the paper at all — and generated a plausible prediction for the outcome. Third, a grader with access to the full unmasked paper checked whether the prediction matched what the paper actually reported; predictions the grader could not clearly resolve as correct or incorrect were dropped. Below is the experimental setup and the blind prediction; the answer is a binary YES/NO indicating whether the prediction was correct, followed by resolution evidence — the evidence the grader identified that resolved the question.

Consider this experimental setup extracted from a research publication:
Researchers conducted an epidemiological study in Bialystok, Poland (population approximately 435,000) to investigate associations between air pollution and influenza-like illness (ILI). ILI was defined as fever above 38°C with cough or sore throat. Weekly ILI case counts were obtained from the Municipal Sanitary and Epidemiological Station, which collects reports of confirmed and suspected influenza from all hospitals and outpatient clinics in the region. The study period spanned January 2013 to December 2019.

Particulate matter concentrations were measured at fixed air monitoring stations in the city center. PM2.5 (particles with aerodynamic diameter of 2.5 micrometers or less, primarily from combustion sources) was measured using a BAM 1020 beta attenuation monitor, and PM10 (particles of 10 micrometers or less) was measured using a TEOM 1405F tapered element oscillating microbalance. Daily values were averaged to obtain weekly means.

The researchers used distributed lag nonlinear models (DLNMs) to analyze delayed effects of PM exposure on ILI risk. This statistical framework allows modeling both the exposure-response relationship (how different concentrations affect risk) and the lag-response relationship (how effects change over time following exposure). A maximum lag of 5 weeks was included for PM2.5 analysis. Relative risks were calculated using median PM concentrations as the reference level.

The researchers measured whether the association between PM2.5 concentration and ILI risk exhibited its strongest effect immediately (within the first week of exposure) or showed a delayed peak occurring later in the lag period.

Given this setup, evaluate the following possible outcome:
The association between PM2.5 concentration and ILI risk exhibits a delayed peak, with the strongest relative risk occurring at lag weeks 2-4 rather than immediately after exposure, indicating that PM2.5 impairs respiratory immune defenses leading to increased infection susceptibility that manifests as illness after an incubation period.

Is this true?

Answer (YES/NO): NO